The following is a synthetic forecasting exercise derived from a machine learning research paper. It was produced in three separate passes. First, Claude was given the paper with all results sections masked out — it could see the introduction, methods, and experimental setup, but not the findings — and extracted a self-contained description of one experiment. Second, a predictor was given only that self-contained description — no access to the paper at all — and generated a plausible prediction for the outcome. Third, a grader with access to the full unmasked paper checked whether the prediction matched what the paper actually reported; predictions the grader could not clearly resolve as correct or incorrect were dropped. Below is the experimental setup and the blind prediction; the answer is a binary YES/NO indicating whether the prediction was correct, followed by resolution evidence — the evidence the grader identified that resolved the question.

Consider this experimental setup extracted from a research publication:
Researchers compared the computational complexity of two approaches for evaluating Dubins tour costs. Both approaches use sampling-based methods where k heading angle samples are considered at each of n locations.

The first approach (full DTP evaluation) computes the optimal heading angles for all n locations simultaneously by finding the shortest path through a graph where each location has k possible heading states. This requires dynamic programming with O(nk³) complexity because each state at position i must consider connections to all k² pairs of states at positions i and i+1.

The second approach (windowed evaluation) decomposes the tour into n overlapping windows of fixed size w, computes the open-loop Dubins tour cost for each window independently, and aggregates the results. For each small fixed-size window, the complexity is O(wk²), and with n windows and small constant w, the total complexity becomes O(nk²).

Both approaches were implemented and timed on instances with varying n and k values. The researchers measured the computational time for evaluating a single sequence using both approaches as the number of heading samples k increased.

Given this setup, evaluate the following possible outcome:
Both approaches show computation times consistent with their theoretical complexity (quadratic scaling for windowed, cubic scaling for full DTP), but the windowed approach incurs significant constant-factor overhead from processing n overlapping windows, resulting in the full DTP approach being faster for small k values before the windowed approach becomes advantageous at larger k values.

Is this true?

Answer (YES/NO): NO